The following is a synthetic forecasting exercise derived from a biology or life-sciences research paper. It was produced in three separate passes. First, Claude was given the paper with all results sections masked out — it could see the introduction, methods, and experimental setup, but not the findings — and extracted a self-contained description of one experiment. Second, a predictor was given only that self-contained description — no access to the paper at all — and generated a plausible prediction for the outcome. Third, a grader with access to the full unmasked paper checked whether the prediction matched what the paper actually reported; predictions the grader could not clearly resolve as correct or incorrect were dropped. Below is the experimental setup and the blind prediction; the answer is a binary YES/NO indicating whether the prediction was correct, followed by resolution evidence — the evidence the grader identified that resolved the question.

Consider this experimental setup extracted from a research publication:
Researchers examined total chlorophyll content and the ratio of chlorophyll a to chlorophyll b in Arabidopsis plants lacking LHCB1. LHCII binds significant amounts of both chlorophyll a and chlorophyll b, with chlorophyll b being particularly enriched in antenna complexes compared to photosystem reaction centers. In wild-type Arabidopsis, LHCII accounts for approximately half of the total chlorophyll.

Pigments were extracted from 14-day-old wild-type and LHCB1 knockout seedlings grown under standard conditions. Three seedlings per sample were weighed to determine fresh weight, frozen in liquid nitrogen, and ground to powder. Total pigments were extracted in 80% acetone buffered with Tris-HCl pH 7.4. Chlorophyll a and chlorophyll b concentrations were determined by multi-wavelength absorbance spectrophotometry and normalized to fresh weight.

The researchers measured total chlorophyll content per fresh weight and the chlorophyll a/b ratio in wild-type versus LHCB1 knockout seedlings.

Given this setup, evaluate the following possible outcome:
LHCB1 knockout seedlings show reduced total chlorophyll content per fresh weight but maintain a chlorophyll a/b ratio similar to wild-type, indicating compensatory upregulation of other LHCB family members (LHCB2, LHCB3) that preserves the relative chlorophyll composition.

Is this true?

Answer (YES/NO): NO